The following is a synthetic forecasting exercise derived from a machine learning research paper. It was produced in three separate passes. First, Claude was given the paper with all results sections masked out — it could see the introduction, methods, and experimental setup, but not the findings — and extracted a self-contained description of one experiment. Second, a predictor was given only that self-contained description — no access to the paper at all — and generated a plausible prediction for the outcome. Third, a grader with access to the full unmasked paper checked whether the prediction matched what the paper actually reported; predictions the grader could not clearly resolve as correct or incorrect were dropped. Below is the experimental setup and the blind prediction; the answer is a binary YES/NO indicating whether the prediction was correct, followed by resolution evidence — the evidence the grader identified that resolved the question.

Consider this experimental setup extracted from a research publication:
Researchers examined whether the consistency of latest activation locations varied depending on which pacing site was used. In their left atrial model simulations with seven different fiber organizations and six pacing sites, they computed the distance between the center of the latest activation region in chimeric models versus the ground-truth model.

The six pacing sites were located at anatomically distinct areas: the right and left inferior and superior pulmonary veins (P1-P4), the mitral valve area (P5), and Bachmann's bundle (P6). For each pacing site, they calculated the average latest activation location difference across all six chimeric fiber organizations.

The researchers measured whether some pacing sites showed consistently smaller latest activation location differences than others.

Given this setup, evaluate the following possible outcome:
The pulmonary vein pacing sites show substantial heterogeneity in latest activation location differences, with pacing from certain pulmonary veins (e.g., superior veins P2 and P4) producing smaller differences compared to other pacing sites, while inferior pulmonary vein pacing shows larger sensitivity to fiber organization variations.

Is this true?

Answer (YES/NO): NO